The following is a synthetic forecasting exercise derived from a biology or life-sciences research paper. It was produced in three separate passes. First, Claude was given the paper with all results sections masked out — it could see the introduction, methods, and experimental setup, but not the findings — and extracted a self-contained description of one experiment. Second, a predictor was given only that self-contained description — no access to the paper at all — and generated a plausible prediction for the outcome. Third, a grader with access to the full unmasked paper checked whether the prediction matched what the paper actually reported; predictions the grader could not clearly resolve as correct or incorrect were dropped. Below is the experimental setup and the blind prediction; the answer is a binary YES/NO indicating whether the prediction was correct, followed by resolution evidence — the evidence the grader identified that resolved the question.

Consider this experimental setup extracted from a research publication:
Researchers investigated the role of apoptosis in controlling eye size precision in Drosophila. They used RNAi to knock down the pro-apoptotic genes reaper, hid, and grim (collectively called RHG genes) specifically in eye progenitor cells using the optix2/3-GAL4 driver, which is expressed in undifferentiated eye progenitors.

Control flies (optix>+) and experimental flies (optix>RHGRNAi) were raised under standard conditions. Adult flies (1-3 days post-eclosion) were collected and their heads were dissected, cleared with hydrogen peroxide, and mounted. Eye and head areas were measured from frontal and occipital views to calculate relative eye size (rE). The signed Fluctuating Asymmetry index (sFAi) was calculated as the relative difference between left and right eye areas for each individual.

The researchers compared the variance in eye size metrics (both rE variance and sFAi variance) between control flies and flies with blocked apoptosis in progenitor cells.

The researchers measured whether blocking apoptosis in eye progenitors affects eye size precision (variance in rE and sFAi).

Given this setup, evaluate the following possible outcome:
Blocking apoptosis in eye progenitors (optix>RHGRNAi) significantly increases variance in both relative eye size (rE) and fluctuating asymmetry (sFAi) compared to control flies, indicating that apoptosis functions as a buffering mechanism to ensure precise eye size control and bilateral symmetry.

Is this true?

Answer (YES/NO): YES